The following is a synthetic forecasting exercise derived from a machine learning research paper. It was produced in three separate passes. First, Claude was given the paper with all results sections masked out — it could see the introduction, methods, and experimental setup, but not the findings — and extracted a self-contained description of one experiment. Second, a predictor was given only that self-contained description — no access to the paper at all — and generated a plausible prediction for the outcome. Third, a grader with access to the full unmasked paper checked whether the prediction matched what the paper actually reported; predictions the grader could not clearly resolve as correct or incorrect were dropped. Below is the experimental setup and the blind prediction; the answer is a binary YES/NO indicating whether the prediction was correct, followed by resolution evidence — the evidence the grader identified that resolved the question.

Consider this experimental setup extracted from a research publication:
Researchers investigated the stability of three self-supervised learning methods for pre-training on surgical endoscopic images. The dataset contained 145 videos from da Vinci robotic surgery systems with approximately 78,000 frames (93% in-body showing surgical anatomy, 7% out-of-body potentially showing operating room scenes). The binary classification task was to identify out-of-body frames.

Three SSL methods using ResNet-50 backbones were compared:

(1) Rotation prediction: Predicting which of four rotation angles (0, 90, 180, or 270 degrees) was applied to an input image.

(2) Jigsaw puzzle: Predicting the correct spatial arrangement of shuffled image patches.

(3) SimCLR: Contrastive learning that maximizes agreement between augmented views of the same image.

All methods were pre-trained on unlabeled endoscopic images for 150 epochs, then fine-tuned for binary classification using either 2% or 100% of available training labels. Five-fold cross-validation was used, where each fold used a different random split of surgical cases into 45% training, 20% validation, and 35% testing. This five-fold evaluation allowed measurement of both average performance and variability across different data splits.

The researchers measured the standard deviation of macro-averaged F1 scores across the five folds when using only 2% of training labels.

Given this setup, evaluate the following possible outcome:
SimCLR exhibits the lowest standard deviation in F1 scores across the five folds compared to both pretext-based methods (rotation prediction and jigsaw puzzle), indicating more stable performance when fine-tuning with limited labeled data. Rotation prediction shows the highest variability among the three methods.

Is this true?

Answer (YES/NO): NO